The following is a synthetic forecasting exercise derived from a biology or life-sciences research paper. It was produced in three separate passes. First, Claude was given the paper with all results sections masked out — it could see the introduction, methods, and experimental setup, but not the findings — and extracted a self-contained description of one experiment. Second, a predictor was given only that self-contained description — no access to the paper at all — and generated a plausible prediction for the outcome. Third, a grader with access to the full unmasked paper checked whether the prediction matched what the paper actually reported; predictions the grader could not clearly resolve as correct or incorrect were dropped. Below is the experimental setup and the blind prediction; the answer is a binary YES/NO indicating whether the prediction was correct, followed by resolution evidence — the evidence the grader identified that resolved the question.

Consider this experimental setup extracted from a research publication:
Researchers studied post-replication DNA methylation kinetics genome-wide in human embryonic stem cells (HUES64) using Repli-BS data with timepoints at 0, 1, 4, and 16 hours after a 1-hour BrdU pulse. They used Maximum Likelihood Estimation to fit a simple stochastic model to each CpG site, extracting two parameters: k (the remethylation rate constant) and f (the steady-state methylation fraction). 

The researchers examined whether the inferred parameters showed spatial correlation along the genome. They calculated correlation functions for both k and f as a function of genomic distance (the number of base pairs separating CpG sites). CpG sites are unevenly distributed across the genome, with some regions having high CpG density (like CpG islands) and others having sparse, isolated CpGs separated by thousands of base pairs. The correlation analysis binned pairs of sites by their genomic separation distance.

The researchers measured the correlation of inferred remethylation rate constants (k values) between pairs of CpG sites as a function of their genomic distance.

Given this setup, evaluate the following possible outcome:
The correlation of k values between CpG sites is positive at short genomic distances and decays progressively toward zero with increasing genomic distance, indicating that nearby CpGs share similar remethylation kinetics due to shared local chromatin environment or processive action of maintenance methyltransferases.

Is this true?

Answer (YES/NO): YES